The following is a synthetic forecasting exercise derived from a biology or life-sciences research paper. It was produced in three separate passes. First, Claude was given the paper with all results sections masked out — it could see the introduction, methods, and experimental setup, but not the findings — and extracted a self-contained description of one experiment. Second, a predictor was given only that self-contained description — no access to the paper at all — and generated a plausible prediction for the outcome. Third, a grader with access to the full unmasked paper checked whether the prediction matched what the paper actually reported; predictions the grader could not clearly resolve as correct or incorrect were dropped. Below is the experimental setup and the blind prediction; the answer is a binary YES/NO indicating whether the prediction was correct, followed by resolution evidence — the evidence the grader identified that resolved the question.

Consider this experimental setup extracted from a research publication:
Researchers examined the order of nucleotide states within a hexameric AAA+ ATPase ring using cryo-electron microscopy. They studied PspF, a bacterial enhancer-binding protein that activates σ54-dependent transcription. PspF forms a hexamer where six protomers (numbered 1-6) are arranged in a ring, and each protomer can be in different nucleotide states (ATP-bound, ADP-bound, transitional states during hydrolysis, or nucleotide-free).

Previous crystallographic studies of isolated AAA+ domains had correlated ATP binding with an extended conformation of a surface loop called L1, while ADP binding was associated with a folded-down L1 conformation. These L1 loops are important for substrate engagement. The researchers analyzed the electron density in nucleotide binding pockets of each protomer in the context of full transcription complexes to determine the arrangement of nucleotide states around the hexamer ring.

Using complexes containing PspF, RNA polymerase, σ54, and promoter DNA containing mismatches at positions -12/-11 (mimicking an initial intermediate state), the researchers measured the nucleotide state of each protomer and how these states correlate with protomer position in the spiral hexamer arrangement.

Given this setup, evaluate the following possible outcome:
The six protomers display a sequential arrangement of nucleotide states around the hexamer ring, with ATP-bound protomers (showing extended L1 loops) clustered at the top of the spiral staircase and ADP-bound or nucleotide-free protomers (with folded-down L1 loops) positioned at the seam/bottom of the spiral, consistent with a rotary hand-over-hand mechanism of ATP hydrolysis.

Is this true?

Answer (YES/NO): NO